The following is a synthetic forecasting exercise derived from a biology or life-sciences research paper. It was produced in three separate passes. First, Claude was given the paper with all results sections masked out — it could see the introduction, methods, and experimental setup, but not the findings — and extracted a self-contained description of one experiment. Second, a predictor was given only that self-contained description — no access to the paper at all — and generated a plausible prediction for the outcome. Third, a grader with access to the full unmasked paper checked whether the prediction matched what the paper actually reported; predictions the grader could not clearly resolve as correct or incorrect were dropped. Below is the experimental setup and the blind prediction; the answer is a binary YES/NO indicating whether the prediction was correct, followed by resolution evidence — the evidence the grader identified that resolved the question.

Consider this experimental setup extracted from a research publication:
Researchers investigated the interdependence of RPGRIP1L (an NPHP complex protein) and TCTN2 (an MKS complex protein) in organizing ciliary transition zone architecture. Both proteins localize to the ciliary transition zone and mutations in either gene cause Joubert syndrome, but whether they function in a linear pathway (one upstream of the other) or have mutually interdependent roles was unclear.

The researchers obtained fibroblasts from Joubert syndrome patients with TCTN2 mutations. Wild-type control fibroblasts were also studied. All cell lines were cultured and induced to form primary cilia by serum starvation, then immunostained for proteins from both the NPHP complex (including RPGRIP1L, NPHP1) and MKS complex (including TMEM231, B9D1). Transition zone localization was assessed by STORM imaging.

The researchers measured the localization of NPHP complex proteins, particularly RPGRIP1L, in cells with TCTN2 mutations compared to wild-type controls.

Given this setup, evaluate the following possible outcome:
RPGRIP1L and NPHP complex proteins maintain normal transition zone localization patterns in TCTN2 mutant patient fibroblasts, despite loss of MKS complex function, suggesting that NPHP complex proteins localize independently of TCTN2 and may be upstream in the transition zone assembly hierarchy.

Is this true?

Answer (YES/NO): NO